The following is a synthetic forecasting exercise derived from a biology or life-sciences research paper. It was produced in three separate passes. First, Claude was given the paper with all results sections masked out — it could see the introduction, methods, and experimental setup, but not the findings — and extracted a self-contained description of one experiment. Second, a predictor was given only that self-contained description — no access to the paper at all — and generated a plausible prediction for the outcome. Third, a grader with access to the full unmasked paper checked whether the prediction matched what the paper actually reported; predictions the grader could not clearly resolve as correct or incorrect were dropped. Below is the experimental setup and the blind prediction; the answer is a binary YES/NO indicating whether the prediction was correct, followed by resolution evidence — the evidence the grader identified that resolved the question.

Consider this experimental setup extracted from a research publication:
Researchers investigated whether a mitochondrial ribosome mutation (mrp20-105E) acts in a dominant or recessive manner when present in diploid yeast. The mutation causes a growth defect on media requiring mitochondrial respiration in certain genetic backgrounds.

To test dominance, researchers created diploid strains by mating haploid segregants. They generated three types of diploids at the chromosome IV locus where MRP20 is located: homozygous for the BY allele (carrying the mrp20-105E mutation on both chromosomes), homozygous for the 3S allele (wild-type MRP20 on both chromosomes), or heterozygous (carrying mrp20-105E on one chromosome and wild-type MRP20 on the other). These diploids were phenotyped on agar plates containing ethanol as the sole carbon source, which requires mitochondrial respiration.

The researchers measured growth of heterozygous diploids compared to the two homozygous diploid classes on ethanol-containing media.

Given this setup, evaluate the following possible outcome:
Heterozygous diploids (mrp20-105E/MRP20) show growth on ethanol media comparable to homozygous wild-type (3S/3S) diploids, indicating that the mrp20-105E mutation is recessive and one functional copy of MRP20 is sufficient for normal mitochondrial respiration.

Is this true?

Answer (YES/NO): YES